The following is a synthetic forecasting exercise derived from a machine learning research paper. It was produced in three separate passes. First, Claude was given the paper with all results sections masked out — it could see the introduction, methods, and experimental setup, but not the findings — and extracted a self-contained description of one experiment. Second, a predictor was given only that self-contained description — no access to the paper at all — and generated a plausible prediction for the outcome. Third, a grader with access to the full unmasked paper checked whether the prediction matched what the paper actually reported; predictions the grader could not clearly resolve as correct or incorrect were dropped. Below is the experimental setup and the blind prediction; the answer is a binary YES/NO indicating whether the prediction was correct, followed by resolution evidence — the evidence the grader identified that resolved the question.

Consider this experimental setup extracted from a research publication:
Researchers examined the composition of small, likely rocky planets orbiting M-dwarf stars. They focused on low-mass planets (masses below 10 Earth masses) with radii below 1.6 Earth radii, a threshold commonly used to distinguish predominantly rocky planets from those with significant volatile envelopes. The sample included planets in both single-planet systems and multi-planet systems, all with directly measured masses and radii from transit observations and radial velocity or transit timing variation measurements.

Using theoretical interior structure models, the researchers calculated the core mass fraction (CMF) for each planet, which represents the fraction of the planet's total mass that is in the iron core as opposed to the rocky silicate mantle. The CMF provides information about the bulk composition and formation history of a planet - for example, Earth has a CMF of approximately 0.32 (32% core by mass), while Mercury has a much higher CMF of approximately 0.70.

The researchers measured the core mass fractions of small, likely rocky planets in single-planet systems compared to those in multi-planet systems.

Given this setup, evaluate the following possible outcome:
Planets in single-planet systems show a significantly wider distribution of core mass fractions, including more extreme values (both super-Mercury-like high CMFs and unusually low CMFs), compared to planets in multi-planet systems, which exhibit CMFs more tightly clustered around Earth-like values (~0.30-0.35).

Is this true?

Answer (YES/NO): NO